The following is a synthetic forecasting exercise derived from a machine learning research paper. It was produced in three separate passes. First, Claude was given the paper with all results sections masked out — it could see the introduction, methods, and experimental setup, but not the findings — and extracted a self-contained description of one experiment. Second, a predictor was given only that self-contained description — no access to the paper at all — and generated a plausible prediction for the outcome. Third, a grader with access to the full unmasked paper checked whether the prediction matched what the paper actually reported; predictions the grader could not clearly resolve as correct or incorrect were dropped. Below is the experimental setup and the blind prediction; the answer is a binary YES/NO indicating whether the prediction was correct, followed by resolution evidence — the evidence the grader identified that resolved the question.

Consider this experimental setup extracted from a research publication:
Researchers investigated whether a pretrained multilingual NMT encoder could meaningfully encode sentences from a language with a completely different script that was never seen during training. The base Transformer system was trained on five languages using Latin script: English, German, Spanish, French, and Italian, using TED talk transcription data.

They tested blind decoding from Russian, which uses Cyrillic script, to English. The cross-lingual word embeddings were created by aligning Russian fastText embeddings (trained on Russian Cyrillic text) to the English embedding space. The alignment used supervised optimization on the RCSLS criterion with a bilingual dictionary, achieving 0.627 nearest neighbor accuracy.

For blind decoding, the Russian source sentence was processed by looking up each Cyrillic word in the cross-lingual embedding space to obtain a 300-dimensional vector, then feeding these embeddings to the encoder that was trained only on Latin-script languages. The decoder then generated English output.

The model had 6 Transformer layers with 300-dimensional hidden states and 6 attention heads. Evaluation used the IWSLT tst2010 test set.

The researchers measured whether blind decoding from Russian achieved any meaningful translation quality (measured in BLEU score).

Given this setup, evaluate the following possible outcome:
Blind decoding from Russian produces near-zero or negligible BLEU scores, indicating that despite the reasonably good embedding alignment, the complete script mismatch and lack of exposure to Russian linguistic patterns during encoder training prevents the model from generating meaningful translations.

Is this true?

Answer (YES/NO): NO